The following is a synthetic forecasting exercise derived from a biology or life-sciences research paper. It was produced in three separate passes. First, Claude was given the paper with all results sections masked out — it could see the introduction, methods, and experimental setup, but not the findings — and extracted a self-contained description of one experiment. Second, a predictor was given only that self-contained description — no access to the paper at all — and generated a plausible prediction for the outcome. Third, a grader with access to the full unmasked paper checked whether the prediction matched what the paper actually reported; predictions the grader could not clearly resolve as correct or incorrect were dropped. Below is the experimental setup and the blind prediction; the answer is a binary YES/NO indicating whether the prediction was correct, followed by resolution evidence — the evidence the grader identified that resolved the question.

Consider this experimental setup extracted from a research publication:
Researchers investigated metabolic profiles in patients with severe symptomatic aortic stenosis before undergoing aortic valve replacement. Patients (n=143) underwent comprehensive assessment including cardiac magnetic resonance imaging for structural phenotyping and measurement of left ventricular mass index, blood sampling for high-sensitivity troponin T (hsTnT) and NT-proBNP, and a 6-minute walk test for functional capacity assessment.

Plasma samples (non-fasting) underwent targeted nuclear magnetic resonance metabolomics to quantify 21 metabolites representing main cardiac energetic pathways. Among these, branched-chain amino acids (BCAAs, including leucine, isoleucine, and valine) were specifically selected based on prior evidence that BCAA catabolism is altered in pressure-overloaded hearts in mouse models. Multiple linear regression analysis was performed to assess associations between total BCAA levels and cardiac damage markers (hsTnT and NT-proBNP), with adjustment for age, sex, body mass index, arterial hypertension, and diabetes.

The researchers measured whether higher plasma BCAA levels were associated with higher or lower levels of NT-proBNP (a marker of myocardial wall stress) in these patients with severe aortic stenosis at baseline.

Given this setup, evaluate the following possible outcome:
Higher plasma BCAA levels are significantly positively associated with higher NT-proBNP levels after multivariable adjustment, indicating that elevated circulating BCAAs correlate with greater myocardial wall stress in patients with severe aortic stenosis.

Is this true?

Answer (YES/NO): NO